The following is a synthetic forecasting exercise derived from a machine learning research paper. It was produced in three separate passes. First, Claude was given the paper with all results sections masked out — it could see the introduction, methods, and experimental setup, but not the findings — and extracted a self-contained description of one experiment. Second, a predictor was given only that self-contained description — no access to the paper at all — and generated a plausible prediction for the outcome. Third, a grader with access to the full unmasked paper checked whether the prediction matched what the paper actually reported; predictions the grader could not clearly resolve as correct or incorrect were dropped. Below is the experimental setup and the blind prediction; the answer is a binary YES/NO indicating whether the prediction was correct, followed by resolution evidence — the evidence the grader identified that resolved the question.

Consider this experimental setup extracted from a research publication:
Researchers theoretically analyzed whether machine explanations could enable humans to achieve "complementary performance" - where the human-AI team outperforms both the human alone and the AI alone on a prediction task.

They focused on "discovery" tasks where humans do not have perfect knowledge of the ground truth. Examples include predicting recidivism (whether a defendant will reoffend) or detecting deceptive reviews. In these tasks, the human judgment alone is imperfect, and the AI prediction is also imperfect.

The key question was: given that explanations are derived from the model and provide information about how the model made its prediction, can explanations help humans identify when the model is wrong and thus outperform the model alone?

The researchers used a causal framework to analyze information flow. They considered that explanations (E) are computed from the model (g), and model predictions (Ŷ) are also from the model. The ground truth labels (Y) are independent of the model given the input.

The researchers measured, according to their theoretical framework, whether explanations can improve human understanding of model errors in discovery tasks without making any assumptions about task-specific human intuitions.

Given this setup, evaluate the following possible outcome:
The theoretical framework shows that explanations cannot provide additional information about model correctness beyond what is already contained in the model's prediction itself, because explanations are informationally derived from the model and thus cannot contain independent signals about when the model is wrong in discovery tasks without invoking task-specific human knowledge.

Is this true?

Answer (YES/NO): YES